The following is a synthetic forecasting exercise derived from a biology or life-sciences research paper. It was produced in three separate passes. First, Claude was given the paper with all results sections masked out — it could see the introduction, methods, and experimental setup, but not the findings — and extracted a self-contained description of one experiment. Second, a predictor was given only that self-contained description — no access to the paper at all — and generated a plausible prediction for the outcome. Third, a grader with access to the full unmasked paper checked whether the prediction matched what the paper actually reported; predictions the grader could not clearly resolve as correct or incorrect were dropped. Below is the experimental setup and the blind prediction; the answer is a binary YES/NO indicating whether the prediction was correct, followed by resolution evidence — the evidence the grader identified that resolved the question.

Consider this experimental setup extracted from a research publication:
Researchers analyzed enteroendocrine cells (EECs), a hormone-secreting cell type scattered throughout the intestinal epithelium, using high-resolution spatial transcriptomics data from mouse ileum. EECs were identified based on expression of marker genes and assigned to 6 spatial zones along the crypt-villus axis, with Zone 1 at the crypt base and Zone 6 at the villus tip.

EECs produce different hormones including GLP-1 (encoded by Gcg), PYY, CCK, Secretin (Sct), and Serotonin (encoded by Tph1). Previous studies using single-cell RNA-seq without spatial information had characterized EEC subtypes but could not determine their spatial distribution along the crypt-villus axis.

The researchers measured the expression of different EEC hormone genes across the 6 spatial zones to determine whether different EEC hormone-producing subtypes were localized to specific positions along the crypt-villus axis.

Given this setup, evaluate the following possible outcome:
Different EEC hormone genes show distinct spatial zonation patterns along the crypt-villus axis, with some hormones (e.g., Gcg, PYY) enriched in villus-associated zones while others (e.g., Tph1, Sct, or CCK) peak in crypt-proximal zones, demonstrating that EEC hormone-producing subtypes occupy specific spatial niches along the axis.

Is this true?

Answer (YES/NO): NO